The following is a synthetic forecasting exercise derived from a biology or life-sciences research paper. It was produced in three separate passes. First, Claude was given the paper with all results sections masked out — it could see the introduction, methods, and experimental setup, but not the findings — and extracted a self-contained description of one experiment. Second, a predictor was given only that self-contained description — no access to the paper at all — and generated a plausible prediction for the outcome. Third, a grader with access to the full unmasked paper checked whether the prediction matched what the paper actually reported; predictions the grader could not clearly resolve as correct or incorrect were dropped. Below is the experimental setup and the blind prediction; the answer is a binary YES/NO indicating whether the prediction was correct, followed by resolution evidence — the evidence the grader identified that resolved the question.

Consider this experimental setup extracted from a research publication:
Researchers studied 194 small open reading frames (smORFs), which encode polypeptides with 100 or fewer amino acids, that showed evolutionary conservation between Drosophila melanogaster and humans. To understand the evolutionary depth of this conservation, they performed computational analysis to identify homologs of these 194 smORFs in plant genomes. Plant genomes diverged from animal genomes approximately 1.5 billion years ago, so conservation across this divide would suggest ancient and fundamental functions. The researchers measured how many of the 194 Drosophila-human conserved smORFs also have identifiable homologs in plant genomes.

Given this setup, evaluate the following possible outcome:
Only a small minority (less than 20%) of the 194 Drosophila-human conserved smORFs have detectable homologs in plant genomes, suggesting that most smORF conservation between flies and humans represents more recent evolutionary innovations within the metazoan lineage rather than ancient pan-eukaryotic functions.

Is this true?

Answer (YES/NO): NO